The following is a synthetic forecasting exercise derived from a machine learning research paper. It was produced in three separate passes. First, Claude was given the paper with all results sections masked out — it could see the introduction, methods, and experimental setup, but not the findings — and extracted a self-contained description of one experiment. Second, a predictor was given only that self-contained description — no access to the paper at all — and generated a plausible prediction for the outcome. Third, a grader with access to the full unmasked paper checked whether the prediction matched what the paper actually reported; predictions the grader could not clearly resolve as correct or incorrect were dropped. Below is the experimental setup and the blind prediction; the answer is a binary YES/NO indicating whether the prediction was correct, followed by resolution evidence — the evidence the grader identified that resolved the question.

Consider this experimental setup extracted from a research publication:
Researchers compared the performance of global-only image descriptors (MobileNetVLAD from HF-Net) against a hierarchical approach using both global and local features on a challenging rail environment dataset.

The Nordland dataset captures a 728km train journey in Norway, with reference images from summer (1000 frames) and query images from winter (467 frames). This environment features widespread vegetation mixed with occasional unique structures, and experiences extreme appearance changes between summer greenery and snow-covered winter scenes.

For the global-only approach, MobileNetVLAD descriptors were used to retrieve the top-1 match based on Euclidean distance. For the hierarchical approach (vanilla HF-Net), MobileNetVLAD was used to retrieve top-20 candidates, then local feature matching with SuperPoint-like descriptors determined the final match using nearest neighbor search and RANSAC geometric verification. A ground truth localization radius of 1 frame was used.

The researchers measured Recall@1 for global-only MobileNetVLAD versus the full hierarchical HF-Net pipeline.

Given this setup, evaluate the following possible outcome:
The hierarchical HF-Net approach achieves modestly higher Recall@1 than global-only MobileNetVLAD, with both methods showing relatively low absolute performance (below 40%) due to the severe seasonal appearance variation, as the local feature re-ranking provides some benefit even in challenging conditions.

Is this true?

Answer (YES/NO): NO